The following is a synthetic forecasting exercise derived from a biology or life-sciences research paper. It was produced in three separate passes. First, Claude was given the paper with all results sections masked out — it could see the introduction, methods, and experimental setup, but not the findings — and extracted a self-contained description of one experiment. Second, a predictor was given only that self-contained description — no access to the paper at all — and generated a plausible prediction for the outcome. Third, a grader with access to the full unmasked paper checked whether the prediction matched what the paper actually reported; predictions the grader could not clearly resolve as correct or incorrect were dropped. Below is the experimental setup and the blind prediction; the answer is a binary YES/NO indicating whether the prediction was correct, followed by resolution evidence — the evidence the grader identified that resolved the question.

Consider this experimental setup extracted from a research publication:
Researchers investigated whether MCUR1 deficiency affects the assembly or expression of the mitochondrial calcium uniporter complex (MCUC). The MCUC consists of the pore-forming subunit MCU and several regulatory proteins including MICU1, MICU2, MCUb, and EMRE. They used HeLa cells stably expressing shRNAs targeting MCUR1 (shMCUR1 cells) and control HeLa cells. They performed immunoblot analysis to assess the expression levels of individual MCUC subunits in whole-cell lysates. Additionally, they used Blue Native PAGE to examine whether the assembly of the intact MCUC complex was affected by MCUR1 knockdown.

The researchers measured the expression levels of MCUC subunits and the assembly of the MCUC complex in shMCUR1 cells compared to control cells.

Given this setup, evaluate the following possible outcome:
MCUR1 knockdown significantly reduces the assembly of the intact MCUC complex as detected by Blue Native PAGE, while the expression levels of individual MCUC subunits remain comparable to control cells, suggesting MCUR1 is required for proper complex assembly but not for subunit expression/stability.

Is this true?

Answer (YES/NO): NO